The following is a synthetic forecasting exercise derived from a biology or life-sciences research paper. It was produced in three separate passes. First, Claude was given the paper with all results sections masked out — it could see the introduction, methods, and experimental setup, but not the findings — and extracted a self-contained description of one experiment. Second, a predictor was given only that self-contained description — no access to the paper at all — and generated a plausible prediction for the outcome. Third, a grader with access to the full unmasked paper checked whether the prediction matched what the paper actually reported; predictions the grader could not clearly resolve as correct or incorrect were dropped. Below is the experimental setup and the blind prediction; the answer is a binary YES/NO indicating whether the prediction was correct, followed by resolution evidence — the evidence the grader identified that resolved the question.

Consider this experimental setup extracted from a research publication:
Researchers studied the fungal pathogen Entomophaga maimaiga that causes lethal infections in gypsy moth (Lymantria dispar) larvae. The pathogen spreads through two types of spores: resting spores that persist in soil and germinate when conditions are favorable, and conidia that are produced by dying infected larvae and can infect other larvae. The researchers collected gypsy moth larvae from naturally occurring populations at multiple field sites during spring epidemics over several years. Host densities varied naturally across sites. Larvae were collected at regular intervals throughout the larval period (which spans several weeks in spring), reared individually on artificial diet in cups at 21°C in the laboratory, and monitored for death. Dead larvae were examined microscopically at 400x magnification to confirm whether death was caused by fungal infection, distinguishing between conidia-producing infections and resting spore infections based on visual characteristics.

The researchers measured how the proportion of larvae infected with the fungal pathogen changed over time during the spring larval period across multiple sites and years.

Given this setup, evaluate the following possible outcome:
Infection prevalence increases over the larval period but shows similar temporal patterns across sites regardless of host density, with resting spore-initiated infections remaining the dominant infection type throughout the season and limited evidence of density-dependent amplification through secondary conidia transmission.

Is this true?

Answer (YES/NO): NO